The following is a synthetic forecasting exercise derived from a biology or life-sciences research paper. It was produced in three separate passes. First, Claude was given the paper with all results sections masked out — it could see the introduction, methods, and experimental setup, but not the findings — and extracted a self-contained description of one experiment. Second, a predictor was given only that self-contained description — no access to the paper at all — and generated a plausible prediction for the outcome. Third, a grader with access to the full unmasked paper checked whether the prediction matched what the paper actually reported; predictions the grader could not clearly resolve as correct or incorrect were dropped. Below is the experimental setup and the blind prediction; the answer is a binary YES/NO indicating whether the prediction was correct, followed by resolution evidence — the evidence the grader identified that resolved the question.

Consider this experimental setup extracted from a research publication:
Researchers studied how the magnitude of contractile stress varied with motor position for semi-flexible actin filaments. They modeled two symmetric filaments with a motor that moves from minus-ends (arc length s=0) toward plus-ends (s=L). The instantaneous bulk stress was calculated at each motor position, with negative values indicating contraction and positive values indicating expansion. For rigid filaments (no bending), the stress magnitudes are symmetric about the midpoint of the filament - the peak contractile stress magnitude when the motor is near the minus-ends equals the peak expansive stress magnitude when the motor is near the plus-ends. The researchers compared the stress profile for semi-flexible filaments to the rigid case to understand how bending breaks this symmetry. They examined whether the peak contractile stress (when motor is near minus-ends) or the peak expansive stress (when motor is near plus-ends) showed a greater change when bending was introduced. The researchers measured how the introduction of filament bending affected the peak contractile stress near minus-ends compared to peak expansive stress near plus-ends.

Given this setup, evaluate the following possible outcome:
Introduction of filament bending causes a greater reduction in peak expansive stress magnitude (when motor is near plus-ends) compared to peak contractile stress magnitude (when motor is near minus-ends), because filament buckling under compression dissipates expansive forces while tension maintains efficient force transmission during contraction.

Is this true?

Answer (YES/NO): NO